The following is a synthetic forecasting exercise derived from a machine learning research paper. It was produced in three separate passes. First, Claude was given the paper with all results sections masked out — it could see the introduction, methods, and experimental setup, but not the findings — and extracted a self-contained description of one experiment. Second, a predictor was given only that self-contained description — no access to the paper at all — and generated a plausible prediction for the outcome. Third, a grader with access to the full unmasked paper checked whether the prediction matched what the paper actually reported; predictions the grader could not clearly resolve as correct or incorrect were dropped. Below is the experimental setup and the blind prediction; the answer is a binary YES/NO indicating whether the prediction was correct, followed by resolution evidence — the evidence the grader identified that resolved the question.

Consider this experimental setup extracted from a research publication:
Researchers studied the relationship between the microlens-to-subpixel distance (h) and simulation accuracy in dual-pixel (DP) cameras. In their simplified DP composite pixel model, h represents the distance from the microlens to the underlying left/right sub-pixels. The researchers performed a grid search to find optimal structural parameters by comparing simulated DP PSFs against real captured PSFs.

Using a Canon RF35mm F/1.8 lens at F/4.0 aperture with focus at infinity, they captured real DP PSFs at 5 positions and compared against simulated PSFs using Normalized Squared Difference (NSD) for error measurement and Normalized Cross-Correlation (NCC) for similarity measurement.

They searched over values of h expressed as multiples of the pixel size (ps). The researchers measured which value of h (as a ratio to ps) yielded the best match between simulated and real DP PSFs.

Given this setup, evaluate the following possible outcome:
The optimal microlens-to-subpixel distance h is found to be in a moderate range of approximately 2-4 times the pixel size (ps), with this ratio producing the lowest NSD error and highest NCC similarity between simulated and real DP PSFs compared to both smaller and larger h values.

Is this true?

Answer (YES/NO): NO